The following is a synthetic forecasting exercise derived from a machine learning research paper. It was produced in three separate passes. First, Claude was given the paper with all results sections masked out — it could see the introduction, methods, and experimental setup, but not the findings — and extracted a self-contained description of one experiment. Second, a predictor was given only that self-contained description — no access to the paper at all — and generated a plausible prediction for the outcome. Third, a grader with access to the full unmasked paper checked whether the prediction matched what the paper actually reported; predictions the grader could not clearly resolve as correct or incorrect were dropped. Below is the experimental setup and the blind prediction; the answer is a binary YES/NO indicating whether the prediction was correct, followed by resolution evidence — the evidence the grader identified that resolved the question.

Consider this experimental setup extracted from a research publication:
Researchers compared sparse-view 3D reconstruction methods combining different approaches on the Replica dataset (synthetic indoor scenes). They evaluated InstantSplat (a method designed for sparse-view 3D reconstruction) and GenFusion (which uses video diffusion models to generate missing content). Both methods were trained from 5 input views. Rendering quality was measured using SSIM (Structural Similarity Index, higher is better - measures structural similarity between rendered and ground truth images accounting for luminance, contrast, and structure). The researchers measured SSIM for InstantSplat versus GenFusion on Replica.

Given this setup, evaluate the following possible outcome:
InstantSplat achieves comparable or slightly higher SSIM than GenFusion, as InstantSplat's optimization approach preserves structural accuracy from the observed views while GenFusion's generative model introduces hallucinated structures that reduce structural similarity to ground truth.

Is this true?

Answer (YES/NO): NO